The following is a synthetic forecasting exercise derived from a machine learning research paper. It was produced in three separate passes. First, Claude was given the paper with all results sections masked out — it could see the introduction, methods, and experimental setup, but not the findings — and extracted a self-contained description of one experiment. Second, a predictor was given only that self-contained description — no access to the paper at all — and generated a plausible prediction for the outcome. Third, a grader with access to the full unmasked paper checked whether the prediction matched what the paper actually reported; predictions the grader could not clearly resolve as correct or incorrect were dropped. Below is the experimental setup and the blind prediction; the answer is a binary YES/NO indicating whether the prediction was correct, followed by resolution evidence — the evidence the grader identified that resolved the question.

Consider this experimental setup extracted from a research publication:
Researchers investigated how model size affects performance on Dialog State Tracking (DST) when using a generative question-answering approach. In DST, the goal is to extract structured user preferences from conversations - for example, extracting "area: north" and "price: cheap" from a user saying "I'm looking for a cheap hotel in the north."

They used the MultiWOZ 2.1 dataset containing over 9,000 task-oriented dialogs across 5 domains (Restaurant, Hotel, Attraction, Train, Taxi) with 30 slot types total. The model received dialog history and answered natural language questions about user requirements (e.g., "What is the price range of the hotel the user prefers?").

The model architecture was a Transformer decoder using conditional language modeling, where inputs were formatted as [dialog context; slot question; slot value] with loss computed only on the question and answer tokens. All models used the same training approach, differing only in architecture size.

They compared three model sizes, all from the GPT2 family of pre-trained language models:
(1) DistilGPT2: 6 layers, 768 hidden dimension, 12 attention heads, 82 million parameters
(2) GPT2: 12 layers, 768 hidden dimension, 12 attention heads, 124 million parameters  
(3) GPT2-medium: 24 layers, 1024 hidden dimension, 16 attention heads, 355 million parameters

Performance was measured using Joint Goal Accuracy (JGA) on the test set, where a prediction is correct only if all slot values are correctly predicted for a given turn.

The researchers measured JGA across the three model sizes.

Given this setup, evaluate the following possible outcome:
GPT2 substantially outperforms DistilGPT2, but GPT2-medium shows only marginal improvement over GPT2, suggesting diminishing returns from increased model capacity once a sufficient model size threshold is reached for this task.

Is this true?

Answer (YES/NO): NO